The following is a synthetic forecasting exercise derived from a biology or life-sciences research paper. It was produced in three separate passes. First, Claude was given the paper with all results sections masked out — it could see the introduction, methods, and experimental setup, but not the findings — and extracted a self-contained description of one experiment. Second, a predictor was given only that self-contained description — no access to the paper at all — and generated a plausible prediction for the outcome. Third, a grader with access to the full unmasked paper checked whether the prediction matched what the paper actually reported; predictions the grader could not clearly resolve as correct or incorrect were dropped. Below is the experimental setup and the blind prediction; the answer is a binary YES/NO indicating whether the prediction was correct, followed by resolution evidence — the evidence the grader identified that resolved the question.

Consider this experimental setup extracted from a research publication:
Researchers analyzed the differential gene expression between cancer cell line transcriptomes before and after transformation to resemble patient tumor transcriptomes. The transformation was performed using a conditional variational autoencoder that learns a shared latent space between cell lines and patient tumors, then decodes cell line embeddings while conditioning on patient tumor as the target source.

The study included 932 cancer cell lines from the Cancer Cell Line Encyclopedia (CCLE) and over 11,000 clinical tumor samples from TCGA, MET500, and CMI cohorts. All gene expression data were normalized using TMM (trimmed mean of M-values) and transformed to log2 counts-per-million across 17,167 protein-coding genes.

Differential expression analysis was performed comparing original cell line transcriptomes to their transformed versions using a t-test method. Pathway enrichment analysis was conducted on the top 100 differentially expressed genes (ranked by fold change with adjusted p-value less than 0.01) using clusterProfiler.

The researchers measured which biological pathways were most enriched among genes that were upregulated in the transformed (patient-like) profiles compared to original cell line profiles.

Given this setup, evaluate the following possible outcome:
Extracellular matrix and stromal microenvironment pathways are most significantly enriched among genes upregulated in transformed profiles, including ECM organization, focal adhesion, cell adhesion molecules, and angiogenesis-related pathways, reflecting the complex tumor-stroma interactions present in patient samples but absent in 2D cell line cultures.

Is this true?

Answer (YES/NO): YES